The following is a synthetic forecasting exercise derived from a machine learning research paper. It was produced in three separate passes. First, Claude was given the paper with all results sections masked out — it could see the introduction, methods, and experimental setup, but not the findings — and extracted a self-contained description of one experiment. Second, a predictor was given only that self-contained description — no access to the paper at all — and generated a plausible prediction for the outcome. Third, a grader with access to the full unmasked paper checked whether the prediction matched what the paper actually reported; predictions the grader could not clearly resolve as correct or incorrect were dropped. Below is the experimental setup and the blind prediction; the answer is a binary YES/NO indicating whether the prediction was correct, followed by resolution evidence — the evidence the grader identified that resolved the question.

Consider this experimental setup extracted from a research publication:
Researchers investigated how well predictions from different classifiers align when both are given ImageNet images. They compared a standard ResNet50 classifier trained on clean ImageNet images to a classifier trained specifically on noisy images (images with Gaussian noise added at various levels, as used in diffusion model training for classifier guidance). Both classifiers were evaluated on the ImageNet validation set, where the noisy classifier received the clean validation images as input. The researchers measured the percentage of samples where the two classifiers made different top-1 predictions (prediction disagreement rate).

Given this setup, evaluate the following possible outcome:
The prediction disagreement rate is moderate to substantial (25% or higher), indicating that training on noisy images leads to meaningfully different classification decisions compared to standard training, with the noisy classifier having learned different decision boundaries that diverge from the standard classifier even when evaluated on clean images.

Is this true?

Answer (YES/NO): YES